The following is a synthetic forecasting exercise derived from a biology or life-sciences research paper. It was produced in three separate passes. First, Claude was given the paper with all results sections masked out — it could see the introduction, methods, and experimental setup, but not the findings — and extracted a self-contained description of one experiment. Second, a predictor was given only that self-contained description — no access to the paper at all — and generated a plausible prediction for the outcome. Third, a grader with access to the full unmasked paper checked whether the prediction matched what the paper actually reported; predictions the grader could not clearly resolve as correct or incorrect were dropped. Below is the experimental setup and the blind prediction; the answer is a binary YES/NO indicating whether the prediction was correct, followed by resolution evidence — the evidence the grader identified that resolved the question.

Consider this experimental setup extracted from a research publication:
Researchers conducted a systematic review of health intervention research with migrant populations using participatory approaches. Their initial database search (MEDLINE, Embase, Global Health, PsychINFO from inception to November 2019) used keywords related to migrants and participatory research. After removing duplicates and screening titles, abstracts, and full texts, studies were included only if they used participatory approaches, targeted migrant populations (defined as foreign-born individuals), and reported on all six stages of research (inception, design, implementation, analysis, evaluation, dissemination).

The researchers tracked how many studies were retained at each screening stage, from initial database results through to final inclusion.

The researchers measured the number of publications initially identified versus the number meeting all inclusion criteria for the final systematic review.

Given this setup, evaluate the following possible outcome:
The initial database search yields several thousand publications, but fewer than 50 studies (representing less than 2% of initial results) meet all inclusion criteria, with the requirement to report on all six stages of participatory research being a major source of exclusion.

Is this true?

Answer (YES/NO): NO